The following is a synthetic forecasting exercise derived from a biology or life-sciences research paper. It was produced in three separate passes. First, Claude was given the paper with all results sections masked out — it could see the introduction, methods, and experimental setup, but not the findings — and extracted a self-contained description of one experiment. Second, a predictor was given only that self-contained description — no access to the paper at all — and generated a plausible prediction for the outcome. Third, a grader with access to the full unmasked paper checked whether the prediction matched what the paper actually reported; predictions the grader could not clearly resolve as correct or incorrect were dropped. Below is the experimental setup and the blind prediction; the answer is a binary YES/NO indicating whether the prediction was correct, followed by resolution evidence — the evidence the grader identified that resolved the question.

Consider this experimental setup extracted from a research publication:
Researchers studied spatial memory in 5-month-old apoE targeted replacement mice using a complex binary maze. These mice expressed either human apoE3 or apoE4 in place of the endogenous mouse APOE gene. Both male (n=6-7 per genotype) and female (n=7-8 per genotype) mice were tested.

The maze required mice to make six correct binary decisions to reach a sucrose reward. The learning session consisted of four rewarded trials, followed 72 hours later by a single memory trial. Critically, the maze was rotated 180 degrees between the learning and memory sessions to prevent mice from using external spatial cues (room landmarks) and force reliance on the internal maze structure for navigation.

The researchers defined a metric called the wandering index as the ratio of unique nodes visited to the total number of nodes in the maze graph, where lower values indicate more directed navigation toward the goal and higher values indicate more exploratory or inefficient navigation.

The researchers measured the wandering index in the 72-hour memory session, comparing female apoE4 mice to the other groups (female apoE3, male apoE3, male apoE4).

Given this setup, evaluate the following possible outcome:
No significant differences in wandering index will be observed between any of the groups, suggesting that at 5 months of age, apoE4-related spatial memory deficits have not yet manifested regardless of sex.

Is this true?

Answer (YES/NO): NO